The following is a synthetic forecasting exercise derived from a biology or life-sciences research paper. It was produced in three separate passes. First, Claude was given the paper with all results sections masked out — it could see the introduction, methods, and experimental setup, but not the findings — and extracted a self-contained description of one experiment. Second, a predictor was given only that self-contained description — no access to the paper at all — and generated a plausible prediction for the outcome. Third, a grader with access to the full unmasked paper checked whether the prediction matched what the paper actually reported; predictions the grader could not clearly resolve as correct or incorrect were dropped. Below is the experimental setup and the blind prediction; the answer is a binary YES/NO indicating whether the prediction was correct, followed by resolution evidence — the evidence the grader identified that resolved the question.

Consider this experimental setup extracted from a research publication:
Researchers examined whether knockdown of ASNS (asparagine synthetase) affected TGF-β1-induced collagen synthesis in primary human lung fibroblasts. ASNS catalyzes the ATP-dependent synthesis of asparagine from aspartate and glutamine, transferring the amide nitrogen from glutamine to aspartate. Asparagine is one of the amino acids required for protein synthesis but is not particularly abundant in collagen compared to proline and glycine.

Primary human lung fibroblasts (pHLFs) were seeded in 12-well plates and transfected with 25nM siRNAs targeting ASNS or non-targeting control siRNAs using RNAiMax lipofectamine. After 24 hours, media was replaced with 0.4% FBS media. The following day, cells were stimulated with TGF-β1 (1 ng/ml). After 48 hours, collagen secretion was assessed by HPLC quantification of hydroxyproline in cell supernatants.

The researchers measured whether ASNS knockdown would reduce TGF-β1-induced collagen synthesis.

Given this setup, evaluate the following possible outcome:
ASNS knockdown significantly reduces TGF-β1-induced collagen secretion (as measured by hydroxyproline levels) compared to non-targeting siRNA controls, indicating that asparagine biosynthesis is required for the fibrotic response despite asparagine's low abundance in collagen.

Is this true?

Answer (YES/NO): YES